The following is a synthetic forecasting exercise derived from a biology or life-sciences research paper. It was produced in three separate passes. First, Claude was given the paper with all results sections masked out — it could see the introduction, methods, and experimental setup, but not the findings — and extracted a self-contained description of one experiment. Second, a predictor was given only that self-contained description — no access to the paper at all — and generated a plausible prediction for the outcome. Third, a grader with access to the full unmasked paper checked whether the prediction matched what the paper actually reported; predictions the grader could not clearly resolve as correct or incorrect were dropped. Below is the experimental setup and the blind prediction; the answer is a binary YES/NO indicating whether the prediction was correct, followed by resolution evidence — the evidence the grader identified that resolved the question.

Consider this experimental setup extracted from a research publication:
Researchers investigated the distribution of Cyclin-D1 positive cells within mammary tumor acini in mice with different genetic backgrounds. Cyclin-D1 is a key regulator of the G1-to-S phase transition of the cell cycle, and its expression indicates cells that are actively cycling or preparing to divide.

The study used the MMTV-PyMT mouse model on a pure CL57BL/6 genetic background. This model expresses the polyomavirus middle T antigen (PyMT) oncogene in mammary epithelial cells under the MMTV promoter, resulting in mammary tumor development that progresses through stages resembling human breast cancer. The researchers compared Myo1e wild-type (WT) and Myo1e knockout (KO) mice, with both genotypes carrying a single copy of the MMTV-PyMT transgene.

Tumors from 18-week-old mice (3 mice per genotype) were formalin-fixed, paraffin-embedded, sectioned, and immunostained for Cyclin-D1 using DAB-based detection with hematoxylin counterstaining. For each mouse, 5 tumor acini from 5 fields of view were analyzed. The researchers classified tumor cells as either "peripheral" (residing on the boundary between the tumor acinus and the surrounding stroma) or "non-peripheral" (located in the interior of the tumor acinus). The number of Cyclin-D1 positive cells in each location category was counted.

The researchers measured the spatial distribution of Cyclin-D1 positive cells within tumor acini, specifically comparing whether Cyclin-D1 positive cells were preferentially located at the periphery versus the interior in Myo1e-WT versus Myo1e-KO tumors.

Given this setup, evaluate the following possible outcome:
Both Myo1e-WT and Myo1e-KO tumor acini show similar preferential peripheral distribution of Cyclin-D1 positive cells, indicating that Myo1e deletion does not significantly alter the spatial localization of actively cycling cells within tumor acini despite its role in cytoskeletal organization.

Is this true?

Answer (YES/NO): NO